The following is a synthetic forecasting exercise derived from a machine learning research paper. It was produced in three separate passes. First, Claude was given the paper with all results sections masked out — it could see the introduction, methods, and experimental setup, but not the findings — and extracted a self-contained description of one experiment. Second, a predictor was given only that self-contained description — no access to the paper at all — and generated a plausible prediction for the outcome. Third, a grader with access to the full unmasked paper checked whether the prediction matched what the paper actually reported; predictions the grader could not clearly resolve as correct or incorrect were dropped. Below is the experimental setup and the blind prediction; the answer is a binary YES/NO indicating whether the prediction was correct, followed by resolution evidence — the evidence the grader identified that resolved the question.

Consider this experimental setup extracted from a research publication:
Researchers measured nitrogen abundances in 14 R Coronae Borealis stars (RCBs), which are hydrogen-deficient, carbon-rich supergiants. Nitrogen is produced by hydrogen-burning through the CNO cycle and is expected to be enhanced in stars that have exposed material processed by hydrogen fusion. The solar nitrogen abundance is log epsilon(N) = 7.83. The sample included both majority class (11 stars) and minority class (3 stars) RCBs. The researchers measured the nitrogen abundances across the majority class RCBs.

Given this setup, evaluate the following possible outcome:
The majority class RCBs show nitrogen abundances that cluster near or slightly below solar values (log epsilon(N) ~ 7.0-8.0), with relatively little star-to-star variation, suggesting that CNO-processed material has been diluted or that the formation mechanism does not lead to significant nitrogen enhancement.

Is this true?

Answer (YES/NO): NO